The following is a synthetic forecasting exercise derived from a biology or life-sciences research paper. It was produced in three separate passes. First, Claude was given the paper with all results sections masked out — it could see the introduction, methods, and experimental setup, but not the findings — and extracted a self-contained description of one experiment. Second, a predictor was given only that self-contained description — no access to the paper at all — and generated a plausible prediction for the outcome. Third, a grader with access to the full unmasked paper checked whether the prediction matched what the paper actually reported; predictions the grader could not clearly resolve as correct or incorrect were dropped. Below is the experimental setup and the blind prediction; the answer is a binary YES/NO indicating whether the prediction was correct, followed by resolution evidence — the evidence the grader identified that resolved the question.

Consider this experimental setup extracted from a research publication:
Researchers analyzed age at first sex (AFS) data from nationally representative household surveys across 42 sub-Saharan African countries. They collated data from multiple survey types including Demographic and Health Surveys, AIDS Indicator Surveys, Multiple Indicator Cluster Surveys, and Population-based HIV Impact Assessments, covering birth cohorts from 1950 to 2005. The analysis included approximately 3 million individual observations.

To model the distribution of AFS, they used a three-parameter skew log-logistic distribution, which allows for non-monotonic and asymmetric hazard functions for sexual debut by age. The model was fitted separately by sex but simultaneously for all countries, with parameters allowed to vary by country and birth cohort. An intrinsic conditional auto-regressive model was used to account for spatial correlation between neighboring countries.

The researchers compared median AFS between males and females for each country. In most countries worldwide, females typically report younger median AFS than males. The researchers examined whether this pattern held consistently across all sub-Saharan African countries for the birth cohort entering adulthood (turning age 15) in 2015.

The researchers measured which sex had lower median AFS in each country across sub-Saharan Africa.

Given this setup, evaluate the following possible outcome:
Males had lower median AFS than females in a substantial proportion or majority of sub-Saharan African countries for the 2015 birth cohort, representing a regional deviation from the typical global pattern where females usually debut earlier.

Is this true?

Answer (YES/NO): NO